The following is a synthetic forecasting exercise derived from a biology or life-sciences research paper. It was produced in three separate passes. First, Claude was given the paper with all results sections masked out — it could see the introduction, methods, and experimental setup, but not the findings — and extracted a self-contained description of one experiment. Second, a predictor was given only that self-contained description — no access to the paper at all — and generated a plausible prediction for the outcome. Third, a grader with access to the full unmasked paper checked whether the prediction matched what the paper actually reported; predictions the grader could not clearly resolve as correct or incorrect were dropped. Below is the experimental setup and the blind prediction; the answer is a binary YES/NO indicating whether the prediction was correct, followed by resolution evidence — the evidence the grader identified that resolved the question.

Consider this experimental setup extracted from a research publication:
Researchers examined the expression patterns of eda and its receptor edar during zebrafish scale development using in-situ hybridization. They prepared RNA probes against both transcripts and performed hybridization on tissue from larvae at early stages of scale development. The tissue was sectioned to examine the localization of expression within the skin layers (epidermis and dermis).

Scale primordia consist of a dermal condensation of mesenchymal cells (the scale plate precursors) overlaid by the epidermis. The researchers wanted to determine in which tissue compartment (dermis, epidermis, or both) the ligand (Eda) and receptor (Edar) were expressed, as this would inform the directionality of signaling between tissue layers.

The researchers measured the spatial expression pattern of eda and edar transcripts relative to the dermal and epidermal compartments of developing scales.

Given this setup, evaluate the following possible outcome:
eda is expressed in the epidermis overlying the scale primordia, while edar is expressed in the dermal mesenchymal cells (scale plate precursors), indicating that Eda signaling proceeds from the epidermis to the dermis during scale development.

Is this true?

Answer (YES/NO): NO